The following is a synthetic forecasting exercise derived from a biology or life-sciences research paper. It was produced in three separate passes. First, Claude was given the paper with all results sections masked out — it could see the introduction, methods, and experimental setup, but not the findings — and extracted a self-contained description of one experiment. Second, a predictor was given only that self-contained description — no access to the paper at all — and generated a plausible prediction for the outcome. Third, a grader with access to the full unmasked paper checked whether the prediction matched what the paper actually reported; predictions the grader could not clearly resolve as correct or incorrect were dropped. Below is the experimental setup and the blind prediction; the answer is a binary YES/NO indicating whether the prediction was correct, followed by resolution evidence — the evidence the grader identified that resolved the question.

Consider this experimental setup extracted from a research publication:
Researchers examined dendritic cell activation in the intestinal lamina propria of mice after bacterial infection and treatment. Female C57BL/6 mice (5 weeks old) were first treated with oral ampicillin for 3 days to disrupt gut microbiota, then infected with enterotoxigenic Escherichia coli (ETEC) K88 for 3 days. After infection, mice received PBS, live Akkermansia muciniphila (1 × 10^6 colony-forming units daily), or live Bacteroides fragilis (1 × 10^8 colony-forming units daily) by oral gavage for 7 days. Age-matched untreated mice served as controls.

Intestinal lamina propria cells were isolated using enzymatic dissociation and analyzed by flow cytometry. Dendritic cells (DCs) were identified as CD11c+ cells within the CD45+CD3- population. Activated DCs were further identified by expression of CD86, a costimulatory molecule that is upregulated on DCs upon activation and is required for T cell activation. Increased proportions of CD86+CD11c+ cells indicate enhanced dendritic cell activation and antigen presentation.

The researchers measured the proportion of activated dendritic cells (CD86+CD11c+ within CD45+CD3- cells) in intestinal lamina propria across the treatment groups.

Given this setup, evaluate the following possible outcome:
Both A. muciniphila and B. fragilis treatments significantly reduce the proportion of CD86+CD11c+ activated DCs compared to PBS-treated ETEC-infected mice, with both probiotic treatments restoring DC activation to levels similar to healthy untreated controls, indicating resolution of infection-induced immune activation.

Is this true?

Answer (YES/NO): NO